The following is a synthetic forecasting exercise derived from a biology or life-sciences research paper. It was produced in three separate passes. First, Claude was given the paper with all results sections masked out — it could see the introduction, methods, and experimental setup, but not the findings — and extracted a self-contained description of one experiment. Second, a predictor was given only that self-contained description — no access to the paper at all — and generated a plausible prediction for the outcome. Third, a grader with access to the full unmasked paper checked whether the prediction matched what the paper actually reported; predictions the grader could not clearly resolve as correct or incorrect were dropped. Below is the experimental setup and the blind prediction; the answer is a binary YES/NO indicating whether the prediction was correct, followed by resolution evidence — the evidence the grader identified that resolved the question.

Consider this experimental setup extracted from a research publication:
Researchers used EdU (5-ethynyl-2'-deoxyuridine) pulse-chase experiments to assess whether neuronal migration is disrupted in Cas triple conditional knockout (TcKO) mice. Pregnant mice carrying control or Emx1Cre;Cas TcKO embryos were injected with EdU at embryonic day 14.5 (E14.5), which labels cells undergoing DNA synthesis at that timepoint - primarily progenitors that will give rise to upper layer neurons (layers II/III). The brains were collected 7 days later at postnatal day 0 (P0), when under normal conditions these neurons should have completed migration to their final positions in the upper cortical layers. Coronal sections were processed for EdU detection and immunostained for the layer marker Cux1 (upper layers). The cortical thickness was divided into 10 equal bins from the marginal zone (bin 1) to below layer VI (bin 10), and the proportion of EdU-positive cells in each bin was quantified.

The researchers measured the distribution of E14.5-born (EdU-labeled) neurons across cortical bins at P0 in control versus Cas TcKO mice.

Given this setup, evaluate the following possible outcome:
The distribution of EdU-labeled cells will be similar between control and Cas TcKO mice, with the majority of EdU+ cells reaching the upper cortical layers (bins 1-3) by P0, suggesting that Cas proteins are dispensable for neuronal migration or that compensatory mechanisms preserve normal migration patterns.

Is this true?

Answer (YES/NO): NO